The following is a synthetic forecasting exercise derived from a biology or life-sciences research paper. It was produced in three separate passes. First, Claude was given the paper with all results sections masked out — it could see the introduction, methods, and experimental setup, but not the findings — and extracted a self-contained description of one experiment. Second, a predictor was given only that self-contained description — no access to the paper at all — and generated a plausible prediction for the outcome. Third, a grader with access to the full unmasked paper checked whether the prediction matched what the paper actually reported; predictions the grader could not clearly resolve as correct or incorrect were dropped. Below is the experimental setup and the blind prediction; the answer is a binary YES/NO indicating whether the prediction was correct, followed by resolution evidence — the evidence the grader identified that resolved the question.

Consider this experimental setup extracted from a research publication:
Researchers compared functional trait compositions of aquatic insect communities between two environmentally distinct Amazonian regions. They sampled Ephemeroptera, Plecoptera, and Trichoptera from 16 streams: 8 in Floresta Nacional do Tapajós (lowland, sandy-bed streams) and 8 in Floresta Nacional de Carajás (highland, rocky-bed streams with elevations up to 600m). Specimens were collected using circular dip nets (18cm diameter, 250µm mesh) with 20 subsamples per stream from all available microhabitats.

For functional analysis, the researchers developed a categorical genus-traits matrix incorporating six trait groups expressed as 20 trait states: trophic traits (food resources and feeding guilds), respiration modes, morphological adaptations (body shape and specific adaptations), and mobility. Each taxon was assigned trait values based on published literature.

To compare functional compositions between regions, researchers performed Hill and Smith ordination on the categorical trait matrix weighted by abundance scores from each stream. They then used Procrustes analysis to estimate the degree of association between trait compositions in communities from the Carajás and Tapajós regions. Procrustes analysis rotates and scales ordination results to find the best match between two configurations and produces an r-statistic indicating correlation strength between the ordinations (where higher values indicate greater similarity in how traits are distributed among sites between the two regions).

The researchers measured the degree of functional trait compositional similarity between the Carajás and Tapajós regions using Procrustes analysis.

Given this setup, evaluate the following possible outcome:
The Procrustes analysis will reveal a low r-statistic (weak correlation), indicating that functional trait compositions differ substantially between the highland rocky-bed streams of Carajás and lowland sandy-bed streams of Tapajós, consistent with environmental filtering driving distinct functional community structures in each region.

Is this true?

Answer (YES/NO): NO